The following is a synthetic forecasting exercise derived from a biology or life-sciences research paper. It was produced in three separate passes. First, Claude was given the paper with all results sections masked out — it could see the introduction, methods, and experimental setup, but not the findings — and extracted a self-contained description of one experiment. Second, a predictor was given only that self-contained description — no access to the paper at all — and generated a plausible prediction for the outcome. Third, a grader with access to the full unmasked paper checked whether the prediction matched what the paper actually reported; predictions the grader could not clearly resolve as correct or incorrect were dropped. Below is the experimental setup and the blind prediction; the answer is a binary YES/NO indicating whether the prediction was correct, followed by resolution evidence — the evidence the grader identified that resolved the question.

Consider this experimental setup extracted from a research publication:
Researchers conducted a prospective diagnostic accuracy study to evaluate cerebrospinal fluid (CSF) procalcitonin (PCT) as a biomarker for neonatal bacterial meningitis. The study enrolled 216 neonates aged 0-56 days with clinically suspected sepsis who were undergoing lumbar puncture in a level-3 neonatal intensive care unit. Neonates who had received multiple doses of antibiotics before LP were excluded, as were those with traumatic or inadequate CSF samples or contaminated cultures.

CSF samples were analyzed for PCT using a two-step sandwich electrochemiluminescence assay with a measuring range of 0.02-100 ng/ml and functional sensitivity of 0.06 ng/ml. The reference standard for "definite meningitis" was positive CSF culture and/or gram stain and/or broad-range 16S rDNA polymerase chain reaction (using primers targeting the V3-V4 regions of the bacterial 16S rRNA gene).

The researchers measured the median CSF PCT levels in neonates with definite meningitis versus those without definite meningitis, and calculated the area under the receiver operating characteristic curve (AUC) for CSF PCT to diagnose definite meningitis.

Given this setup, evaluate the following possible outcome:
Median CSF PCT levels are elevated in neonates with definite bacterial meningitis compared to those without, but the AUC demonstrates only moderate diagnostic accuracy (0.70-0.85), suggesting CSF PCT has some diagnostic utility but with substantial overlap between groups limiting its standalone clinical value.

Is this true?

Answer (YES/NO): NO